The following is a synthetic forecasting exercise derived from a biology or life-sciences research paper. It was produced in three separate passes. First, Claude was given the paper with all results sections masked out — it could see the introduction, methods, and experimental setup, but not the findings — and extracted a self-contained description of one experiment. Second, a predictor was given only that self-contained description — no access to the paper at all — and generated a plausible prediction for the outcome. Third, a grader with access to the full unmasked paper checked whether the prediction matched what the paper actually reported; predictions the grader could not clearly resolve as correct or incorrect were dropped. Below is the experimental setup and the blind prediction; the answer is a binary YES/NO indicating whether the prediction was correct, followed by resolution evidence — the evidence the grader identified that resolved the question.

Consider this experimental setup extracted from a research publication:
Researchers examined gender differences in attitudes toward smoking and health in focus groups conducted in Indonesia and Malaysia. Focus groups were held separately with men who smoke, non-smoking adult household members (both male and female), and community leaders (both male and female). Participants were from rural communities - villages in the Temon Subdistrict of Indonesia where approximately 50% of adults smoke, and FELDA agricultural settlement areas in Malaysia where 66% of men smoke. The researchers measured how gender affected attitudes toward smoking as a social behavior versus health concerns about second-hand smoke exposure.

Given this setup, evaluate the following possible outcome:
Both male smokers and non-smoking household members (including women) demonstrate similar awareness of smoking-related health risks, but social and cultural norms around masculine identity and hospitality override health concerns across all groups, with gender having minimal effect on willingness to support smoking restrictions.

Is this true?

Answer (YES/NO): NO